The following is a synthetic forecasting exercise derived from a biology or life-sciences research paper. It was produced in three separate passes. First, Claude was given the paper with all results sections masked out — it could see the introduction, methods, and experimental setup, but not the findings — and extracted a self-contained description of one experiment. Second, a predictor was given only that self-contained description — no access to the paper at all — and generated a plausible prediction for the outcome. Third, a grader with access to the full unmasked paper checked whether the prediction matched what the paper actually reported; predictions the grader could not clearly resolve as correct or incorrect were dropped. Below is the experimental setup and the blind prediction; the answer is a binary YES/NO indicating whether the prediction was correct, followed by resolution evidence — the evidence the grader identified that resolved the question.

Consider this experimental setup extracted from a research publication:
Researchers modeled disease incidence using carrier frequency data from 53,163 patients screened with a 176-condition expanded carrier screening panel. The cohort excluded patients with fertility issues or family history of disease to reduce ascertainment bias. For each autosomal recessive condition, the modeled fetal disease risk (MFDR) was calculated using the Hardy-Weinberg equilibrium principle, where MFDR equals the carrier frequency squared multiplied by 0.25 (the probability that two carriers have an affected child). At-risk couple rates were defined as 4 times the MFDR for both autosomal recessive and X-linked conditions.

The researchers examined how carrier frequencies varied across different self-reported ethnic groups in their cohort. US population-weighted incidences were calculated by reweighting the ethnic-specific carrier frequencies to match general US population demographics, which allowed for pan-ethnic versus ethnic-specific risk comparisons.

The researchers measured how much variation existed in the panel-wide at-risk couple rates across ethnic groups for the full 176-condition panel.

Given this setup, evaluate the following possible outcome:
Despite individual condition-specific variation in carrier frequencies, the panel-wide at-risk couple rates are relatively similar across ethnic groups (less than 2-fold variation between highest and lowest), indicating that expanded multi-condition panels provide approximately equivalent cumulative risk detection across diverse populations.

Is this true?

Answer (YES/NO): NO